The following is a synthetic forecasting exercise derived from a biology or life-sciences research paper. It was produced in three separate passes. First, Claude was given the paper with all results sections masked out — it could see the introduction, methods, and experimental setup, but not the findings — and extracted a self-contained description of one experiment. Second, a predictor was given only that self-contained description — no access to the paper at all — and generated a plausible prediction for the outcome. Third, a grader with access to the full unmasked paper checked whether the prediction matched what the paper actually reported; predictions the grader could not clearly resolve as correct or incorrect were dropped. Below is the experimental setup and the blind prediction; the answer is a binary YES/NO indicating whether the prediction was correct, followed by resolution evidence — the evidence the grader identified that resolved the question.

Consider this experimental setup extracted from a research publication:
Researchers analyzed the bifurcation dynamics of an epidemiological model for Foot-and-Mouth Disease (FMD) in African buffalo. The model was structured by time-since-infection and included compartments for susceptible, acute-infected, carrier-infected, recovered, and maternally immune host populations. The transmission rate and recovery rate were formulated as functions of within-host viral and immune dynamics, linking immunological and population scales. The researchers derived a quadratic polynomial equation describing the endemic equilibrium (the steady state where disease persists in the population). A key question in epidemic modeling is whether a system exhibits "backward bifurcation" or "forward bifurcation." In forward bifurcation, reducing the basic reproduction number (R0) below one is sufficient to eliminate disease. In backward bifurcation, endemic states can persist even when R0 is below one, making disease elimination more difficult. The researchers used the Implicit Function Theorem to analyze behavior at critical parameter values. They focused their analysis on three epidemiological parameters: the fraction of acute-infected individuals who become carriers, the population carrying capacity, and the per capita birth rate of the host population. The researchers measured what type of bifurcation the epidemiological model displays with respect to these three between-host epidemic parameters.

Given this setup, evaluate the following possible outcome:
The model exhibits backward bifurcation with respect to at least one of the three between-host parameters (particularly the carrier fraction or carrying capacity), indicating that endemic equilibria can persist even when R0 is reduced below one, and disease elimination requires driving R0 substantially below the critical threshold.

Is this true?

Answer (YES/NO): NO